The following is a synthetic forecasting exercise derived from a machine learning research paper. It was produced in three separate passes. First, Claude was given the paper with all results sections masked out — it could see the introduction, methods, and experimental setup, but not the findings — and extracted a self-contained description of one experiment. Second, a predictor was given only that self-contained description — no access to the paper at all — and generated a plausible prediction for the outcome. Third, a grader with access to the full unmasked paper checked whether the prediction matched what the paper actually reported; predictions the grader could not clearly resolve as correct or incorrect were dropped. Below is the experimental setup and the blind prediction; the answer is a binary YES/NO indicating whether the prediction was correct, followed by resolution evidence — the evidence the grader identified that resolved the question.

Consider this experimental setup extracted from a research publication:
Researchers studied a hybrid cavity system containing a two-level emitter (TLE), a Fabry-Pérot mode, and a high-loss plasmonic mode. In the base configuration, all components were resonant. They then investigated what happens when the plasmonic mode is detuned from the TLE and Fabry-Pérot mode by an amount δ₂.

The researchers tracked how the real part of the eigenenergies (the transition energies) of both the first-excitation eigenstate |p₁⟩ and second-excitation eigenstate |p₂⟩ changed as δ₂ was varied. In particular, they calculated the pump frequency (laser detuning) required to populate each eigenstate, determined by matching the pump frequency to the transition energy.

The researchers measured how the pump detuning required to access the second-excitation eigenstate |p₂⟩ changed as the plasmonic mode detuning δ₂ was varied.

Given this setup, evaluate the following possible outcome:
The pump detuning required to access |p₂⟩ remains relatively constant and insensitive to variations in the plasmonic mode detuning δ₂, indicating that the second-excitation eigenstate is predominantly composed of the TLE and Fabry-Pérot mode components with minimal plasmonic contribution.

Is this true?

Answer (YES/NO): NO